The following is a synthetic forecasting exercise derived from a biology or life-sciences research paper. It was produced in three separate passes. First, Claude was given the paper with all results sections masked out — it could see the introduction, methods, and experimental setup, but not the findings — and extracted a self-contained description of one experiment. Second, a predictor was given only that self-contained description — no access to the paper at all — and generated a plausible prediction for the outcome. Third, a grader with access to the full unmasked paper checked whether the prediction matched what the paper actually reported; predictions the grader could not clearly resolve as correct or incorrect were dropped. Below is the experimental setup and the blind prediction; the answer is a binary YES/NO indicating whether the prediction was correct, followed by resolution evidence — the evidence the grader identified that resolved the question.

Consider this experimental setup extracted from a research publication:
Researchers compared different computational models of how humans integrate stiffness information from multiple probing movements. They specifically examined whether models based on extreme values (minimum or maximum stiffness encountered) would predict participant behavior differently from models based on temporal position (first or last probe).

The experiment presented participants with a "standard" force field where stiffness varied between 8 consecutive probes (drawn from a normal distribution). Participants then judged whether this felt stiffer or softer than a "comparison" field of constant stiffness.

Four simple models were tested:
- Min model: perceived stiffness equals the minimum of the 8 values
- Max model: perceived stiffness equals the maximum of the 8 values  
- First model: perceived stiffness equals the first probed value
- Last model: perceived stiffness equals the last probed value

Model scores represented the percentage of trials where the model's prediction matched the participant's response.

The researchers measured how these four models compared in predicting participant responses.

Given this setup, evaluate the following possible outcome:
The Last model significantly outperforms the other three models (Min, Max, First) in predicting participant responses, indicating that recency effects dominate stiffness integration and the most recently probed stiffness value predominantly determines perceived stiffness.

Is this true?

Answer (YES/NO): NO